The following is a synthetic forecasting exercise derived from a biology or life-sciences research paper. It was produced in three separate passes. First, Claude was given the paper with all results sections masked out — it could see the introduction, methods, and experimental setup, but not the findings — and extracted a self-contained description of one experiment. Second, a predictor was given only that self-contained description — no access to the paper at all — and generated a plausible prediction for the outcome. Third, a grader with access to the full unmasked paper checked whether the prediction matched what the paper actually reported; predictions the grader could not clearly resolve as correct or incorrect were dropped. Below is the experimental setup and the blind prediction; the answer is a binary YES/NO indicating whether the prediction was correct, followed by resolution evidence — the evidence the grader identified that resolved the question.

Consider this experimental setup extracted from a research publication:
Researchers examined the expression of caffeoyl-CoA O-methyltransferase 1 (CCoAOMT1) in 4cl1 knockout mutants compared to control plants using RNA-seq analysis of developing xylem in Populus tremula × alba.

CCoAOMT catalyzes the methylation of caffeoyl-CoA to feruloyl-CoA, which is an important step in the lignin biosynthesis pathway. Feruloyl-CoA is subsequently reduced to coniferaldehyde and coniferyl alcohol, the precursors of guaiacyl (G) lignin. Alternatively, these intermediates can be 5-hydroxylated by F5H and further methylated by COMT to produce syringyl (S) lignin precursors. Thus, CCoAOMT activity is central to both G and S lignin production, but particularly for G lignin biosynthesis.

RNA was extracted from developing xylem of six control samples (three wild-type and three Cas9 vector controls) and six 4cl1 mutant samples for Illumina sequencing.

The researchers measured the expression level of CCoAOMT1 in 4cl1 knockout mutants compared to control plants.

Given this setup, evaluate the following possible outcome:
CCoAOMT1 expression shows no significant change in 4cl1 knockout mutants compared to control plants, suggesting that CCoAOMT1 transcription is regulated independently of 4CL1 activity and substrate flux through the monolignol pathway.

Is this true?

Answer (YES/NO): NO